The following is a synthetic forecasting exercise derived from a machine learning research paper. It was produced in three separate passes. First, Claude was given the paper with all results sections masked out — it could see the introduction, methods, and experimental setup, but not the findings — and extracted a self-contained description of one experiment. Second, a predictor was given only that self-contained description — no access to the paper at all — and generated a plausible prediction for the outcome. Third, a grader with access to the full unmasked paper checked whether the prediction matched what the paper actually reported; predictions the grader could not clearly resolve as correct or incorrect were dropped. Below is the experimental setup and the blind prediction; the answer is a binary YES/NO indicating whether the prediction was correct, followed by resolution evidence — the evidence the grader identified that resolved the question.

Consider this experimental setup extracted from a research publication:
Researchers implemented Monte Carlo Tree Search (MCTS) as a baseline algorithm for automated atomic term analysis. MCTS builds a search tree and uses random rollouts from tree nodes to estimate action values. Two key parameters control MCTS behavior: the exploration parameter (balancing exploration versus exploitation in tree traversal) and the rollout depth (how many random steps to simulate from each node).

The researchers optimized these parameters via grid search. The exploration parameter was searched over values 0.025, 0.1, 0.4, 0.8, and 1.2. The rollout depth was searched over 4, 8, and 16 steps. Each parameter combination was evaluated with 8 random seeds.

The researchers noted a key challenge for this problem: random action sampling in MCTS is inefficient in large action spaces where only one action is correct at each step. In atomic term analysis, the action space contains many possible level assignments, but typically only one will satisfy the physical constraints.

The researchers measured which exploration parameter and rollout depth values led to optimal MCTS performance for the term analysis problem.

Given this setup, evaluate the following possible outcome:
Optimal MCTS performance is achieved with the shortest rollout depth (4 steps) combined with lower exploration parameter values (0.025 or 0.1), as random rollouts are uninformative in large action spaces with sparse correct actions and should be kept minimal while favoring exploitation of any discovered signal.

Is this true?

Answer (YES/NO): NO